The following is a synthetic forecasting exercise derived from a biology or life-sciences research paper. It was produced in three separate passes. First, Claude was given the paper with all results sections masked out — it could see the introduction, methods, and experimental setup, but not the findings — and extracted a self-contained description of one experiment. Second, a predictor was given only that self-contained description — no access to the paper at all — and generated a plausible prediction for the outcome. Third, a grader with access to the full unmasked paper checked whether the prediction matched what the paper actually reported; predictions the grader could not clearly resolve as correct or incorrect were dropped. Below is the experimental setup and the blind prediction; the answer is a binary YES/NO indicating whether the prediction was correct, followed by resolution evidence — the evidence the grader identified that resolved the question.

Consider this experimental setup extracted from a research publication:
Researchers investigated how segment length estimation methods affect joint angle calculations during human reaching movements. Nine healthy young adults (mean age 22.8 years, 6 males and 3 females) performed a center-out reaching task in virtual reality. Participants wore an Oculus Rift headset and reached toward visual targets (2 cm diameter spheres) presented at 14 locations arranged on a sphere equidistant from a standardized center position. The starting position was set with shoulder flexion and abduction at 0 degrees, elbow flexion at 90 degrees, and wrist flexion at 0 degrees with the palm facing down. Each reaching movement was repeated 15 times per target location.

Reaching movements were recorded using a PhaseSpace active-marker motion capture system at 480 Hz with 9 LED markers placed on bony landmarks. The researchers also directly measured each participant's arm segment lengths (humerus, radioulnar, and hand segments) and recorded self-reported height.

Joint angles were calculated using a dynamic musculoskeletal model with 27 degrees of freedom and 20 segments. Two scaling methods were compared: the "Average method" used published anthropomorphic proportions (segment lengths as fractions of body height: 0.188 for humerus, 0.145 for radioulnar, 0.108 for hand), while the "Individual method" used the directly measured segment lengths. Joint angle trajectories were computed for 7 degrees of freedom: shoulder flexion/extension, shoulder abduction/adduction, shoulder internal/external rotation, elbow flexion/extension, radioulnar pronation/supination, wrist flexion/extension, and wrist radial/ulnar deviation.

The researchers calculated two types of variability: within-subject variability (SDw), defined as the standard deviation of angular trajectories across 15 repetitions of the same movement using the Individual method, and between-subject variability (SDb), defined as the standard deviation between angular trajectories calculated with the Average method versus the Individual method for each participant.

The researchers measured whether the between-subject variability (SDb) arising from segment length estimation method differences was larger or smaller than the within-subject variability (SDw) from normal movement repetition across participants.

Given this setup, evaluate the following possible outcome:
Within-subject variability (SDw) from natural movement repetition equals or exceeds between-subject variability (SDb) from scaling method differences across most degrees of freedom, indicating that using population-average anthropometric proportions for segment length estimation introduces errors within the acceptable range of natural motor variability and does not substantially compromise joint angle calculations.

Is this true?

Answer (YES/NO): YES